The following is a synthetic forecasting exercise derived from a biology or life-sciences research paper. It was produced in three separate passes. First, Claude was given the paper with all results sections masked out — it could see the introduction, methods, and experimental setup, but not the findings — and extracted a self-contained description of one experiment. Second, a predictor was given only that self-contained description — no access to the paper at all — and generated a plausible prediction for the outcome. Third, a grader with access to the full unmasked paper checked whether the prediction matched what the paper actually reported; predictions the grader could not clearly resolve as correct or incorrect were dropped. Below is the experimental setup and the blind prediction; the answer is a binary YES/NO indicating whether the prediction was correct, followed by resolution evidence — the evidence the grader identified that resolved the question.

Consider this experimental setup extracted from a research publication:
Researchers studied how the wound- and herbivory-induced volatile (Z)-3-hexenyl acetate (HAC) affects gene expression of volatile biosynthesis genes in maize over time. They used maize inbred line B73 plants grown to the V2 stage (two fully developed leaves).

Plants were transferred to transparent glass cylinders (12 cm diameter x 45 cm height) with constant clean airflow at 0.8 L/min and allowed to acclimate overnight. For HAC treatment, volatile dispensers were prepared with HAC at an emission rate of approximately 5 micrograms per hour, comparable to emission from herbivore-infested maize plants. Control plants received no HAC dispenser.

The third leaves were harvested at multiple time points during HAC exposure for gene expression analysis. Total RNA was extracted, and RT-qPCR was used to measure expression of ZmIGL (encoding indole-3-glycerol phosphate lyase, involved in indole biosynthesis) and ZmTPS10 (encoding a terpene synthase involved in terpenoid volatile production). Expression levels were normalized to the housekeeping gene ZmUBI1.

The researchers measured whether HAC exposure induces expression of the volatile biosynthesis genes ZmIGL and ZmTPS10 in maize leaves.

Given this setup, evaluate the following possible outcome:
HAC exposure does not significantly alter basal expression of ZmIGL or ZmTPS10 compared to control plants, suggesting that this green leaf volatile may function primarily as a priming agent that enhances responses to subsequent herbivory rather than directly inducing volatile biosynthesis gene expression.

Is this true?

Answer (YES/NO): NO